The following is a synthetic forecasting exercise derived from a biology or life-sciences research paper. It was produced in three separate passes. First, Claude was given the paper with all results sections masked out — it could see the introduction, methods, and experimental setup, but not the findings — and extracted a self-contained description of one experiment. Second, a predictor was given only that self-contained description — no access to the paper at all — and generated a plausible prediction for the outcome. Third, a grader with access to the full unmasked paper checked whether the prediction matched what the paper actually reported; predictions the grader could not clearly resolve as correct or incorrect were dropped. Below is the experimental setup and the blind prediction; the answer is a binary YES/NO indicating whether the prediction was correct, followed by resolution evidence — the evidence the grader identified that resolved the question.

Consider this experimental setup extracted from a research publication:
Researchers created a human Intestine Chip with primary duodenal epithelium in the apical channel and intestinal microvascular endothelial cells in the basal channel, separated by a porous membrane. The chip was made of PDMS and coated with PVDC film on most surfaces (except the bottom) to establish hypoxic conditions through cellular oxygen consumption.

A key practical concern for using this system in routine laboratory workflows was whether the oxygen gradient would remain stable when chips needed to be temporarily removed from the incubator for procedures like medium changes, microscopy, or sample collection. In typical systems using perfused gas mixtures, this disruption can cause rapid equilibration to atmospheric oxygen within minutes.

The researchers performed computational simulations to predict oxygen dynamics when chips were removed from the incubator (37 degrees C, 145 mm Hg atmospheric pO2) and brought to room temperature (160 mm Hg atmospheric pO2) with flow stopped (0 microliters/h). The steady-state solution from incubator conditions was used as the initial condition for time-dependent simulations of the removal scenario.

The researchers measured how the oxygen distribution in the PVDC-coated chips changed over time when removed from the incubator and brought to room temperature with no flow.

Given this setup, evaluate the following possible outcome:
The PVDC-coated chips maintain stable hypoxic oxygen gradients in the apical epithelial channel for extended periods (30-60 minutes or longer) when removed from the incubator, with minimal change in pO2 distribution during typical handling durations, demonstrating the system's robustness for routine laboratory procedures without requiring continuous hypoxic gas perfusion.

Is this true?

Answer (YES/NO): NO